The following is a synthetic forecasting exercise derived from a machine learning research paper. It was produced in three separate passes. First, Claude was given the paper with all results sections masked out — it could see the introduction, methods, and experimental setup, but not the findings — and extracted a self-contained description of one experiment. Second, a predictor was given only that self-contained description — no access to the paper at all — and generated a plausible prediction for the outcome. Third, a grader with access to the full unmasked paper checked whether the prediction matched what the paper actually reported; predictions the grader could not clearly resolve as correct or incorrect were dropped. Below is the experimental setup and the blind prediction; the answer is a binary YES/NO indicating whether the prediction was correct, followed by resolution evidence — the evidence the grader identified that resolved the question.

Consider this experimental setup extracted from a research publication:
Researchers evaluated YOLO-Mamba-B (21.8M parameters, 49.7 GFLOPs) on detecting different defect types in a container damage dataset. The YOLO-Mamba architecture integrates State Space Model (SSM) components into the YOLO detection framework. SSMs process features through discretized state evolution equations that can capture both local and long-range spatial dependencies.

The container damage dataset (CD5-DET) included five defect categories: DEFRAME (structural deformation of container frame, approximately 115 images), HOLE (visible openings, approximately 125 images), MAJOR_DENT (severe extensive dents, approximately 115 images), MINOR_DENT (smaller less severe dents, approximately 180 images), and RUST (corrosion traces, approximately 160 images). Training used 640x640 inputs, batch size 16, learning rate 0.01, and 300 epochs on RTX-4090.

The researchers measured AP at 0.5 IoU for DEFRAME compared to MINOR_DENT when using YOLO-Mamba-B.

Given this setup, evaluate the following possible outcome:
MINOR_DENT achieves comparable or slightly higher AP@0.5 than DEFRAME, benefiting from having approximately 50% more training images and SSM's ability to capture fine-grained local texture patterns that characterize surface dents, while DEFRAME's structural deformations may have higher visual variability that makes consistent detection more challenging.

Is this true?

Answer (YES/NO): NO